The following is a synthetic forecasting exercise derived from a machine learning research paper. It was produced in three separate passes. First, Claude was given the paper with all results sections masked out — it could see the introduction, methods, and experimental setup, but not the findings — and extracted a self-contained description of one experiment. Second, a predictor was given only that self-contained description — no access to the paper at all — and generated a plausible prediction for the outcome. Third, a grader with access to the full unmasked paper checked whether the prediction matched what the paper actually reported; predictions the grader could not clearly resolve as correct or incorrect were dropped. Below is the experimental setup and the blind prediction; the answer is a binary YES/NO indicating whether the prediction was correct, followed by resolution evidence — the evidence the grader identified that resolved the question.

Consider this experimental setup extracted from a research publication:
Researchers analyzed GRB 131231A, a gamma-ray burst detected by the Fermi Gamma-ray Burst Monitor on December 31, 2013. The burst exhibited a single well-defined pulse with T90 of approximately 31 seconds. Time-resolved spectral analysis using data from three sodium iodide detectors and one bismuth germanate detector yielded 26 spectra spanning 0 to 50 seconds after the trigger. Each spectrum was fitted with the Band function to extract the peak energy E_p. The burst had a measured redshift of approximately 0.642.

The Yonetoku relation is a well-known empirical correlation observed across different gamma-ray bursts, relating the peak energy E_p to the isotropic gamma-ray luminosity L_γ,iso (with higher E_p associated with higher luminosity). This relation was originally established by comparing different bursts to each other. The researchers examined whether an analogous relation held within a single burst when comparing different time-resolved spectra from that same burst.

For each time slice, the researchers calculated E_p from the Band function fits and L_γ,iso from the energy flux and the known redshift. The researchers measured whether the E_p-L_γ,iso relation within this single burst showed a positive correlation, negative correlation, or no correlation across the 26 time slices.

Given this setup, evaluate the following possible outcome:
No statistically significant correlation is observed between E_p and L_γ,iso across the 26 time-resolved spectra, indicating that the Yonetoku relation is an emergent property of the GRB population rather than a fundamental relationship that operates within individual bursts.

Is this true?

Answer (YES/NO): NO